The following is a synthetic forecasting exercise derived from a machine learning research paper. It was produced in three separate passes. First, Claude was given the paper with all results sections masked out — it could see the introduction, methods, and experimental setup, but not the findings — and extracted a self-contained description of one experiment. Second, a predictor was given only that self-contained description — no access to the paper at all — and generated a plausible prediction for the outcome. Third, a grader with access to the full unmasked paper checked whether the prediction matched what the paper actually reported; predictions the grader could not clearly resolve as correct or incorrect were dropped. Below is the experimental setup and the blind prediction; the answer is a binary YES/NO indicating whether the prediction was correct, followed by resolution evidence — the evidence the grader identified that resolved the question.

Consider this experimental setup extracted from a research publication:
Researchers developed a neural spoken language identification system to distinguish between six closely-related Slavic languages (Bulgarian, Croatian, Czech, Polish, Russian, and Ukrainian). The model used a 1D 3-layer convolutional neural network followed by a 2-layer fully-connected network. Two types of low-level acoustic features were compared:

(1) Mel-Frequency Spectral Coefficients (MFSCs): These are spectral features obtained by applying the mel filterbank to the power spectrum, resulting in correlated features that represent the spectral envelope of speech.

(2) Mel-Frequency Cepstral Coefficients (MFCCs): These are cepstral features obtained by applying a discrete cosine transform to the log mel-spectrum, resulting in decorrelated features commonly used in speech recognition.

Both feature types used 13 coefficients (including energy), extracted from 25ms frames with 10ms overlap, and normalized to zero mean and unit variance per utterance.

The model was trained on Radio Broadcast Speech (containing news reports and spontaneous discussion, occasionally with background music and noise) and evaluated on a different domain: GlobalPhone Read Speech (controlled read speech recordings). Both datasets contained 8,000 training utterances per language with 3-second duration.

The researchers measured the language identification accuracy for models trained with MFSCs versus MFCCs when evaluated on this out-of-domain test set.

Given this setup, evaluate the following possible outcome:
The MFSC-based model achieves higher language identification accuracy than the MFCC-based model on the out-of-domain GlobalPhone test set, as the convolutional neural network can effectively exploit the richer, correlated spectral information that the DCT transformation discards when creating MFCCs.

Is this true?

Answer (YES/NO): YES